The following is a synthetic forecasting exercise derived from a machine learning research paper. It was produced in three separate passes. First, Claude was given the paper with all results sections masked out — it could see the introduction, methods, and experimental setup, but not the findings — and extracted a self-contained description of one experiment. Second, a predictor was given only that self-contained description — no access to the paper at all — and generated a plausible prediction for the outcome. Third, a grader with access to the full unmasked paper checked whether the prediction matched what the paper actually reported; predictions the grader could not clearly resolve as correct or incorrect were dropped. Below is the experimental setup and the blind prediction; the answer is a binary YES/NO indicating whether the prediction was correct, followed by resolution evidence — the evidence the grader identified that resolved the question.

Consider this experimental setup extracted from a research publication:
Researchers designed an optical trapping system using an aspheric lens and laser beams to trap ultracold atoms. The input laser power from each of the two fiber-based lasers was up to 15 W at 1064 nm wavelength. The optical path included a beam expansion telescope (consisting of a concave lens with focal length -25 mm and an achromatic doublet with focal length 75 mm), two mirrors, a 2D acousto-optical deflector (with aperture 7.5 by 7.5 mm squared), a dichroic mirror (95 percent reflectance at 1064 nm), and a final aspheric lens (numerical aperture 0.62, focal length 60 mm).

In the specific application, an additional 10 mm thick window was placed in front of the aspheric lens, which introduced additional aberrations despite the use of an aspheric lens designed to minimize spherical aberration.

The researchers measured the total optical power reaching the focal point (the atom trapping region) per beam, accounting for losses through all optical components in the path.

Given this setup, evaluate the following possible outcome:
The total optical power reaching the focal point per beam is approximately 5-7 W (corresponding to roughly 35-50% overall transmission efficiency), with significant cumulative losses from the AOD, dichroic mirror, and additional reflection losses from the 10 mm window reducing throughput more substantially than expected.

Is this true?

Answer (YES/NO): NO